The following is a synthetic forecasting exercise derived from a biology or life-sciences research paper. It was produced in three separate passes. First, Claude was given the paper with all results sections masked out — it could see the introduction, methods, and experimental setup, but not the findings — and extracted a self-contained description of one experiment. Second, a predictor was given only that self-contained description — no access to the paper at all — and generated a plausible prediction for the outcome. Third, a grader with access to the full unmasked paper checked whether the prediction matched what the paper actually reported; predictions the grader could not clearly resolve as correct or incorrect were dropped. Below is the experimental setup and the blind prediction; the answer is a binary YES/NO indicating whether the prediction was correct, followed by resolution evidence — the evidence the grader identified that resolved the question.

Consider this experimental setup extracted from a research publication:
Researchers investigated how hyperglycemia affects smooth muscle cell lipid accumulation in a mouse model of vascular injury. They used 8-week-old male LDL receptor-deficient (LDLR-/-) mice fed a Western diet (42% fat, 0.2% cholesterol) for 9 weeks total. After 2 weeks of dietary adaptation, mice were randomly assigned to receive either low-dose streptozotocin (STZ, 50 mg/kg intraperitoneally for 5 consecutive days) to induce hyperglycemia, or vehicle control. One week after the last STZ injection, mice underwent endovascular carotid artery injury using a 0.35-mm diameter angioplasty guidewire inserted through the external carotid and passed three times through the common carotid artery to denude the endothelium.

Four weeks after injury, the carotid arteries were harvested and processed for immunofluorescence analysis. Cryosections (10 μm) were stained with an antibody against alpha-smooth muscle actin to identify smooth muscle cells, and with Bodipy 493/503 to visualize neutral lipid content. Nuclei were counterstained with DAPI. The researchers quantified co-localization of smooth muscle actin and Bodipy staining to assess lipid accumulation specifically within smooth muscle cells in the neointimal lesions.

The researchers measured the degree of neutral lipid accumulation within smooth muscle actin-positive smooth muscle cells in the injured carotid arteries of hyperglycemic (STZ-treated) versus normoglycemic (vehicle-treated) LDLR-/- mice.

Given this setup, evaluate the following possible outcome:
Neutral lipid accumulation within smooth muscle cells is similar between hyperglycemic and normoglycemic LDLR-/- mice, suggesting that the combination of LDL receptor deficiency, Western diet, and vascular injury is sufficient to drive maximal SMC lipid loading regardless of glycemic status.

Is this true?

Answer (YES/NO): NO